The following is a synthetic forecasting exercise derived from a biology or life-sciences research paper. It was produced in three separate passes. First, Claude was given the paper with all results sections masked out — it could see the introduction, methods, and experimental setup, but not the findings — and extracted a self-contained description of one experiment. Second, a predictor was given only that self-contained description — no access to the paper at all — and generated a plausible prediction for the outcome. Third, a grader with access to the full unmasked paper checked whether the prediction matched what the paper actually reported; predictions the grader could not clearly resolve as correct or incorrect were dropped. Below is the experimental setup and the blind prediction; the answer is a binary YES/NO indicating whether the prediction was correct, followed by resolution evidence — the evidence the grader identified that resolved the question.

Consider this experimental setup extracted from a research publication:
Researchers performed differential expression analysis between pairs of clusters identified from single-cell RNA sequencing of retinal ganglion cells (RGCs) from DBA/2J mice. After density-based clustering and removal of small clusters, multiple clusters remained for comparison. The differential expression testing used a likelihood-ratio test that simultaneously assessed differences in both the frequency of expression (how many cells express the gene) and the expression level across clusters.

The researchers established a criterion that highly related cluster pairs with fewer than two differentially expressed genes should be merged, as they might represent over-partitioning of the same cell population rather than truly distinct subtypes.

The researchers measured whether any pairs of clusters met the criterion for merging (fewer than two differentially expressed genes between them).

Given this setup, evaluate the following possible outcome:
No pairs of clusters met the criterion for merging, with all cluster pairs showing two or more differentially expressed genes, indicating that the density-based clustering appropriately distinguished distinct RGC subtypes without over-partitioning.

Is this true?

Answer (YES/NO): YES